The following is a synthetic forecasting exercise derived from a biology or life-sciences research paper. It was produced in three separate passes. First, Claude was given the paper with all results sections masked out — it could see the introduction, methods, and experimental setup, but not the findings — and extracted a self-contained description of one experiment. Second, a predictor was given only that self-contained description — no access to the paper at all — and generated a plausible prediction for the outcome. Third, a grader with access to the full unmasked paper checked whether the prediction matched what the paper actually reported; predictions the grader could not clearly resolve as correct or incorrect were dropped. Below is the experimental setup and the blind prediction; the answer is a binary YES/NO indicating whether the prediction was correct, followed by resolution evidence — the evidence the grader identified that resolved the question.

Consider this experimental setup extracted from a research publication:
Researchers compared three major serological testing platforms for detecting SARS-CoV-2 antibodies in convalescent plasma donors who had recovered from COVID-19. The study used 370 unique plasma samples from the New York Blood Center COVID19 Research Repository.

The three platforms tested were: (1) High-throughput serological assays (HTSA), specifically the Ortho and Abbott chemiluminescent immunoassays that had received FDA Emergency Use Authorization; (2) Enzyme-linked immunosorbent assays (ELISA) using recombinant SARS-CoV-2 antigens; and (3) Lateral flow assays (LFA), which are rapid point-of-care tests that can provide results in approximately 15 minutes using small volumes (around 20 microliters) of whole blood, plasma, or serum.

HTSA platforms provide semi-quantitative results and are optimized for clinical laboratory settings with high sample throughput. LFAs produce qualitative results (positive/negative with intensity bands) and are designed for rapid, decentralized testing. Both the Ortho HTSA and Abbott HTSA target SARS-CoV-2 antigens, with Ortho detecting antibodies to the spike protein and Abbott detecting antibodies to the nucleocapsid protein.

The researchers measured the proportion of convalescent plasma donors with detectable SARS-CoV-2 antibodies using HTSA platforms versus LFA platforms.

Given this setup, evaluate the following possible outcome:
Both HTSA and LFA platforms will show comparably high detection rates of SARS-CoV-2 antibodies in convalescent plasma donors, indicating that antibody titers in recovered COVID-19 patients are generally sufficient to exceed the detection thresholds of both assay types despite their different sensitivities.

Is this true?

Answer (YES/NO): NO